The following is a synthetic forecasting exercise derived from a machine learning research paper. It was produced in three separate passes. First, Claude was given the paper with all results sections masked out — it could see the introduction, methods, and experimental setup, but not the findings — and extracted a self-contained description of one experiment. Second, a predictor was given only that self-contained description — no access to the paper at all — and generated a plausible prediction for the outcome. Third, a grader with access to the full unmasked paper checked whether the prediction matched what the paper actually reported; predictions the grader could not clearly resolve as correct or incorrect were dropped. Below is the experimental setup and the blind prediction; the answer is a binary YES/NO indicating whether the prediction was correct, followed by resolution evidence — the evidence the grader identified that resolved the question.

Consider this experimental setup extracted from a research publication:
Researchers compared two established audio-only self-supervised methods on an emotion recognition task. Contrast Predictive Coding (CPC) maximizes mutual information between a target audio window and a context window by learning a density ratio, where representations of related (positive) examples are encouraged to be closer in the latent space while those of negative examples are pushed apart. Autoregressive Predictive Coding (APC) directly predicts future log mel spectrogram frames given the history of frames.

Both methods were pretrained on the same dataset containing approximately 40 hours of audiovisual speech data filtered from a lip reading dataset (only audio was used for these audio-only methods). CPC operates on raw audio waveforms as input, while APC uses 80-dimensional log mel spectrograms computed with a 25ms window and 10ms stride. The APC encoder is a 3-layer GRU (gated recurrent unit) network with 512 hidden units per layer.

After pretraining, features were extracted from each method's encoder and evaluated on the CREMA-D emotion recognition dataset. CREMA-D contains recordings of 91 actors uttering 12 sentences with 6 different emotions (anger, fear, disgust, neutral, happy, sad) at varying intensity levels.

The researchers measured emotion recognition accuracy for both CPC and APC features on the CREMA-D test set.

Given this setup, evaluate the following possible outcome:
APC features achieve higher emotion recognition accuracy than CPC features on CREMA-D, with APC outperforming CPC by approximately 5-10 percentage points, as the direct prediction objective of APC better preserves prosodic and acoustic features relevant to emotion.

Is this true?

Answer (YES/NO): YES